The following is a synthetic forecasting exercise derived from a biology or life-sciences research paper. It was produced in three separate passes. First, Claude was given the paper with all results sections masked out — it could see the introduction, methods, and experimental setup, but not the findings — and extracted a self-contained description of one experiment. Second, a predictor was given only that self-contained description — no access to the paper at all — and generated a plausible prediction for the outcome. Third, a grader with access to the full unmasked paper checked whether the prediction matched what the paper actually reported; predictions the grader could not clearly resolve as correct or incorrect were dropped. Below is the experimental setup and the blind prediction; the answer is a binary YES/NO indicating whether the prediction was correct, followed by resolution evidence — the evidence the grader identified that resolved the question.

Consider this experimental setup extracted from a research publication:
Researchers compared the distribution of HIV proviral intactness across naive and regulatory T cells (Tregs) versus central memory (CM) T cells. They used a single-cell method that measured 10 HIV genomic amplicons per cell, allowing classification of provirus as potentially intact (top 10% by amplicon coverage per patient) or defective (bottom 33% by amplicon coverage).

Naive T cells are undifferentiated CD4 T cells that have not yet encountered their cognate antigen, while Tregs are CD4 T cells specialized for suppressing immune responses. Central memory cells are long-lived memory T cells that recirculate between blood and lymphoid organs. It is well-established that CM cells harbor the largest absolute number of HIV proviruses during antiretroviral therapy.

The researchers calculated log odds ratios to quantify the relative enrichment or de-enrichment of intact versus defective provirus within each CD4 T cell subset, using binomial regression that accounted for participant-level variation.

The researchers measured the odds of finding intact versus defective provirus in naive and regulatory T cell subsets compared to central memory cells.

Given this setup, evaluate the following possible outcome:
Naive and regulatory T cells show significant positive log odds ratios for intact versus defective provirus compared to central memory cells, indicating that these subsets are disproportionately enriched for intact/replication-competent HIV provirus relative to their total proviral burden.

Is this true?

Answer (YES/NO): YES